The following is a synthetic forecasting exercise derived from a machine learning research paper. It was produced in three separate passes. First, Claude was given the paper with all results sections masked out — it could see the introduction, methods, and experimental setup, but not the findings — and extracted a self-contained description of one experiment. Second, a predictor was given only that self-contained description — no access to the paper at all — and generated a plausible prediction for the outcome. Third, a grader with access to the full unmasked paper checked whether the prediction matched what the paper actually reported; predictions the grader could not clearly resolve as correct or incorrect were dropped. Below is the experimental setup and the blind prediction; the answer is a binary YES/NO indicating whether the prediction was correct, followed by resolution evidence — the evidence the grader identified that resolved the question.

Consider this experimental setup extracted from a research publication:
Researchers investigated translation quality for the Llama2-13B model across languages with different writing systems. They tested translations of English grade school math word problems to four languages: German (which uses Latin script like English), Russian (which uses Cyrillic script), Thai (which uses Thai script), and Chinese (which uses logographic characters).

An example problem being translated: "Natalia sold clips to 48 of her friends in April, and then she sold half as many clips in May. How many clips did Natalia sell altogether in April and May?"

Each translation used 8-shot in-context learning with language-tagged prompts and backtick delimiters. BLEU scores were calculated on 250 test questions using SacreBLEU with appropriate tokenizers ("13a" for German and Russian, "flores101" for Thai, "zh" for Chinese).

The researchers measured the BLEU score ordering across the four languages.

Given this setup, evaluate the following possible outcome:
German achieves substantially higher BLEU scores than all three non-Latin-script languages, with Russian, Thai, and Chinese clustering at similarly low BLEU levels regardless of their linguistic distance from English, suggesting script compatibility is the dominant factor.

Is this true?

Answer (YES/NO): NO